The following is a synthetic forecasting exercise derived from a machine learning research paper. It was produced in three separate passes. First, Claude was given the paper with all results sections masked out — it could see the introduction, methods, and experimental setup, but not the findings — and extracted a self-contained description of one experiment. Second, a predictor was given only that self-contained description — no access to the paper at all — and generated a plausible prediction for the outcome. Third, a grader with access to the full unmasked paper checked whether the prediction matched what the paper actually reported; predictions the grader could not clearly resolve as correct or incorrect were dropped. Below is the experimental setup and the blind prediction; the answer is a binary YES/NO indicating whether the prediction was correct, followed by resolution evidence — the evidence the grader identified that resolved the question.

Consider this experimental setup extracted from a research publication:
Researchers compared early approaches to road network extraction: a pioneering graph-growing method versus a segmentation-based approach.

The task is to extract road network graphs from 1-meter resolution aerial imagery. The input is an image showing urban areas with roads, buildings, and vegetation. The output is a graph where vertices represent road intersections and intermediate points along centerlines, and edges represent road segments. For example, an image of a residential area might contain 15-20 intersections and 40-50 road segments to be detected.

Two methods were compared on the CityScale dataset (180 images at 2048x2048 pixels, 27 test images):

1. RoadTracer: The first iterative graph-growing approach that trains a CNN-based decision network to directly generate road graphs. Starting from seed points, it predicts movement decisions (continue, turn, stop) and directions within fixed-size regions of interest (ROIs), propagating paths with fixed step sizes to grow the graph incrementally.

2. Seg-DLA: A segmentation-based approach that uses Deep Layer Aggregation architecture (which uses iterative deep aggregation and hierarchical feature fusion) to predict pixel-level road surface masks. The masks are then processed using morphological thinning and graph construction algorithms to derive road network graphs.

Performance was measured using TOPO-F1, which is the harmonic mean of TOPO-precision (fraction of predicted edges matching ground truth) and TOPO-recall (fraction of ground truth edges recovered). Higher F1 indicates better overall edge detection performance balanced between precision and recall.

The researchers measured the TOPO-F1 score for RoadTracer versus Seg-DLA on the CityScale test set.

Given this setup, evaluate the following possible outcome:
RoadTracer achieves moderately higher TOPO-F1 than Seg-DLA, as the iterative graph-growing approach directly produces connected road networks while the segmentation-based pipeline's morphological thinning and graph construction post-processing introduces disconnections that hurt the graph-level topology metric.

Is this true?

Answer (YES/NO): NO